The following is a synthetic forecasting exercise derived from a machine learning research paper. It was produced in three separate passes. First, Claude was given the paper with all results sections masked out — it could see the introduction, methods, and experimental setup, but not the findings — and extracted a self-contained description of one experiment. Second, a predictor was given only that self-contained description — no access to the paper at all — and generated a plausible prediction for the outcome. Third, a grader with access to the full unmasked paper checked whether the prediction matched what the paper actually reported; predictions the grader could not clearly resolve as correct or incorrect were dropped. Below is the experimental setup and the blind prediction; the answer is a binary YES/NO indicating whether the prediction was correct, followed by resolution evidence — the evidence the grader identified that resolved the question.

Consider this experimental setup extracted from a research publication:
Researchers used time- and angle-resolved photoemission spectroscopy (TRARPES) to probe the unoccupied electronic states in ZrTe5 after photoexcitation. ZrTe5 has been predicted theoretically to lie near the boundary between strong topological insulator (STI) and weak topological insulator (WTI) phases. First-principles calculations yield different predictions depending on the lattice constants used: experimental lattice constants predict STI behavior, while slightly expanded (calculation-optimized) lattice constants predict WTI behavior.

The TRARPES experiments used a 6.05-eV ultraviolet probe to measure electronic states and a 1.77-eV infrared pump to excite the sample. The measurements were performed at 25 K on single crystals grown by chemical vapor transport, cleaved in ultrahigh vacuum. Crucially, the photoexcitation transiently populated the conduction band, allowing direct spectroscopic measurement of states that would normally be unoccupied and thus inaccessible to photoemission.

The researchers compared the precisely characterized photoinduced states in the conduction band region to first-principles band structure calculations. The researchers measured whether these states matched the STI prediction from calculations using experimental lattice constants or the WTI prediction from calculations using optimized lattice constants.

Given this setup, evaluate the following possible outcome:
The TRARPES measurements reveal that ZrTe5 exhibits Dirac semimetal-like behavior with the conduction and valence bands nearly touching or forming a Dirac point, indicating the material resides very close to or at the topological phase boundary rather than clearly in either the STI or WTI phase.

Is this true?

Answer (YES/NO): NO